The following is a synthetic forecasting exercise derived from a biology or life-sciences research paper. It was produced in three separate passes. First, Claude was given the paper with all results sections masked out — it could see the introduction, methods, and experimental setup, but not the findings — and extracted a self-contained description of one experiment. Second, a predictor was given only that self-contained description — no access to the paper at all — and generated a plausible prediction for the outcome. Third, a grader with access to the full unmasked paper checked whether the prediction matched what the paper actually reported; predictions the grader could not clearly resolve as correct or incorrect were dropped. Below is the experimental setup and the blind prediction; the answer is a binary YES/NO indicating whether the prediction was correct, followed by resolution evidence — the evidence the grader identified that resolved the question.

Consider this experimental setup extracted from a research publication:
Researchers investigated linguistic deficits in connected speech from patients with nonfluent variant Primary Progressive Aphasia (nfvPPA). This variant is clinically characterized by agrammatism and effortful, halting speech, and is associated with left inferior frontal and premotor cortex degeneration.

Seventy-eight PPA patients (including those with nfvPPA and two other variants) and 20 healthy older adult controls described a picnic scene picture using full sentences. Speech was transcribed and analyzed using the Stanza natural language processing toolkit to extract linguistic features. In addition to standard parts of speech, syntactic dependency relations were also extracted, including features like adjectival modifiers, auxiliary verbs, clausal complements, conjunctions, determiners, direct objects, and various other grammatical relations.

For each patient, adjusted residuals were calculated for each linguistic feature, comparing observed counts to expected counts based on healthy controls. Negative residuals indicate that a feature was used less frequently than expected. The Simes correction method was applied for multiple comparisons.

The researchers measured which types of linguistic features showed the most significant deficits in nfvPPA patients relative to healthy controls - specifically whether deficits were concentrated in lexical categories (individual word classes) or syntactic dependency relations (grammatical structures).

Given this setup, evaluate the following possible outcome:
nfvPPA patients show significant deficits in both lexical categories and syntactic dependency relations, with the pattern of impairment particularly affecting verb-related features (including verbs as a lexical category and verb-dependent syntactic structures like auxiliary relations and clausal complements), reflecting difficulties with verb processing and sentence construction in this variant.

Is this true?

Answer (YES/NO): NO